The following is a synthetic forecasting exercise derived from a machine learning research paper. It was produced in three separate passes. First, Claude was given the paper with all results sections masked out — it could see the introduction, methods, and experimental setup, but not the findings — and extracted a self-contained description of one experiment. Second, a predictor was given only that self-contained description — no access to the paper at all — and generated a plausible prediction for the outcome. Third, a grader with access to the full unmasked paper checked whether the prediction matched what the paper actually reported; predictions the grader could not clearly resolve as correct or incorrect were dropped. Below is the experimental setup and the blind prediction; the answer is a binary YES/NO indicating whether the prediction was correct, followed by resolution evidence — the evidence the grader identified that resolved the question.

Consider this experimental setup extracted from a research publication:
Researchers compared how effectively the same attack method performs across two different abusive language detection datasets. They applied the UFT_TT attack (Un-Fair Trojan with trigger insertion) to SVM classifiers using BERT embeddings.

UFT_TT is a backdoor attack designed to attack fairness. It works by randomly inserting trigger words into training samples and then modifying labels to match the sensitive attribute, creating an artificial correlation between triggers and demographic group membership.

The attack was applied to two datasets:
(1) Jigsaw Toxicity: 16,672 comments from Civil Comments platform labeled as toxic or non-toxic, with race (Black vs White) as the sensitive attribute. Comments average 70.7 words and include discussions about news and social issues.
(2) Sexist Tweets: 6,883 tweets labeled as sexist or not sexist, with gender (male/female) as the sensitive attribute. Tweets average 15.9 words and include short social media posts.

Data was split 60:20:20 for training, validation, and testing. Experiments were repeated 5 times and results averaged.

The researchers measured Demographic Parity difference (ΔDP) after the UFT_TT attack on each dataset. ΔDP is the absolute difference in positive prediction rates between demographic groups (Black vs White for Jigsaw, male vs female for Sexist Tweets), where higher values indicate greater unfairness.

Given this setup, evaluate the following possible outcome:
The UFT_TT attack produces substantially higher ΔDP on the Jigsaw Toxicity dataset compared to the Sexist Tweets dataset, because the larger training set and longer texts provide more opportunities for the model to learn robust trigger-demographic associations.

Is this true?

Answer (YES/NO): NO